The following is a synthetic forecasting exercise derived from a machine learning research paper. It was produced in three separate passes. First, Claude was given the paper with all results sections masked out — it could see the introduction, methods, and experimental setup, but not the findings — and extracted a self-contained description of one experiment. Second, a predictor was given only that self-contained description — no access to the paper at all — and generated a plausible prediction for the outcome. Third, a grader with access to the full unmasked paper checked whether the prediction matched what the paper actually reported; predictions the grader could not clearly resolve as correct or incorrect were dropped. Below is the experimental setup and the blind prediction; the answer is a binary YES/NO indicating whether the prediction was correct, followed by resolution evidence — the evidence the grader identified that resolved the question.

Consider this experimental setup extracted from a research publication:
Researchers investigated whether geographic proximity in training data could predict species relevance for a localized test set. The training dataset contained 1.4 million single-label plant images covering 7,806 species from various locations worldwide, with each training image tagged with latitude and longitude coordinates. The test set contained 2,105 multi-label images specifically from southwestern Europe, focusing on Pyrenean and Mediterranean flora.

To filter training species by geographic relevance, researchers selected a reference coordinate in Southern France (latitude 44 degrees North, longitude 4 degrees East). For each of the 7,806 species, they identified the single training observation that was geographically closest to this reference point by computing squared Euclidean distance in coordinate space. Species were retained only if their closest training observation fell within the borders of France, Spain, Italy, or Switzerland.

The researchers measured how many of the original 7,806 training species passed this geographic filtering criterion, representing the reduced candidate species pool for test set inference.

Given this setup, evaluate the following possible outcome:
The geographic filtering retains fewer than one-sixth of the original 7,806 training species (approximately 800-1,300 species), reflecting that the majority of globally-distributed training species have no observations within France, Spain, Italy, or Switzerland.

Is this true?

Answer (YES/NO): NO